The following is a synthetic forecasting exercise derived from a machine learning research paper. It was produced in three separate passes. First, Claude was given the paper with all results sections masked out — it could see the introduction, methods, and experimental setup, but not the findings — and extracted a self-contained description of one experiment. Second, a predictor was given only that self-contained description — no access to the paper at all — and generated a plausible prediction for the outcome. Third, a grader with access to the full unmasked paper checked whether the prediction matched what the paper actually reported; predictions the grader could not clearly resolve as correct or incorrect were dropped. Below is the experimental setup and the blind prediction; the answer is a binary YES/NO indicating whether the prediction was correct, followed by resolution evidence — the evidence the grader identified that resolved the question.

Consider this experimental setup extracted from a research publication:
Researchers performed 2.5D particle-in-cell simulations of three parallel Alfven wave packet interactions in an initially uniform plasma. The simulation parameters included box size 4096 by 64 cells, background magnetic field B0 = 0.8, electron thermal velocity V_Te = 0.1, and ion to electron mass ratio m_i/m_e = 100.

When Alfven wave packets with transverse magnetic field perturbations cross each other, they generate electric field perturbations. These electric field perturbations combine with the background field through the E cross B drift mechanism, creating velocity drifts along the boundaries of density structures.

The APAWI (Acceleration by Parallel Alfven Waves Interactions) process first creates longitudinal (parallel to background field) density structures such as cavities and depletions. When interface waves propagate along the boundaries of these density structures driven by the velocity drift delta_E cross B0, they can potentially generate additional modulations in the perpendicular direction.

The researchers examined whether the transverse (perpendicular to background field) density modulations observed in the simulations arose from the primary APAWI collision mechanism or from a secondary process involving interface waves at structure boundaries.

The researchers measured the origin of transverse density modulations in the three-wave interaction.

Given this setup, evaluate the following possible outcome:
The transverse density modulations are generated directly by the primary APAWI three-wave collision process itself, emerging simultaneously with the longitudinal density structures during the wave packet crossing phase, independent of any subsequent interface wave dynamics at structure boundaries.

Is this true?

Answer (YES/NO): NO